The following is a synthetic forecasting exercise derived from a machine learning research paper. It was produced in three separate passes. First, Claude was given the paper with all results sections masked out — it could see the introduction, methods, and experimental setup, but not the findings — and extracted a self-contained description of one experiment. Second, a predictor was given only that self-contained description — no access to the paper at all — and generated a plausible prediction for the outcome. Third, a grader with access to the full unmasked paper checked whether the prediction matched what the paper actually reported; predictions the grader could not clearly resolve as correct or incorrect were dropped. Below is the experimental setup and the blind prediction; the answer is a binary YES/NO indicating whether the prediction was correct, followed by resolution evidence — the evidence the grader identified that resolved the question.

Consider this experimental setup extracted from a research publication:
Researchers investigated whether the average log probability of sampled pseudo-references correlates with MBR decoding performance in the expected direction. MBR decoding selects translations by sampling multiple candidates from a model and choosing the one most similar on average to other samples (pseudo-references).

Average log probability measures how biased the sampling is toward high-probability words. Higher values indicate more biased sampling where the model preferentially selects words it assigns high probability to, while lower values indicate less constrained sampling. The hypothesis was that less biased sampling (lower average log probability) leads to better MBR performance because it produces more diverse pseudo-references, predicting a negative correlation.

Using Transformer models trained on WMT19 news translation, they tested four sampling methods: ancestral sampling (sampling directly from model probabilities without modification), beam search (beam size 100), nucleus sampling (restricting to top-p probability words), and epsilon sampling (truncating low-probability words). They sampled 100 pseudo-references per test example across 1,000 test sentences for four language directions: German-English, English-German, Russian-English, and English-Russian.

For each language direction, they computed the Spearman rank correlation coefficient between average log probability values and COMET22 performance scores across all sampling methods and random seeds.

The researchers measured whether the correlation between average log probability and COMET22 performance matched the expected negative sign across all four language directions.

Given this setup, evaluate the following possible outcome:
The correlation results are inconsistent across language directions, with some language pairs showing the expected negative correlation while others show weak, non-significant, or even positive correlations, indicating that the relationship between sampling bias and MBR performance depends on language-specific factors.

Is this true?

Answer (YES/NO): NO